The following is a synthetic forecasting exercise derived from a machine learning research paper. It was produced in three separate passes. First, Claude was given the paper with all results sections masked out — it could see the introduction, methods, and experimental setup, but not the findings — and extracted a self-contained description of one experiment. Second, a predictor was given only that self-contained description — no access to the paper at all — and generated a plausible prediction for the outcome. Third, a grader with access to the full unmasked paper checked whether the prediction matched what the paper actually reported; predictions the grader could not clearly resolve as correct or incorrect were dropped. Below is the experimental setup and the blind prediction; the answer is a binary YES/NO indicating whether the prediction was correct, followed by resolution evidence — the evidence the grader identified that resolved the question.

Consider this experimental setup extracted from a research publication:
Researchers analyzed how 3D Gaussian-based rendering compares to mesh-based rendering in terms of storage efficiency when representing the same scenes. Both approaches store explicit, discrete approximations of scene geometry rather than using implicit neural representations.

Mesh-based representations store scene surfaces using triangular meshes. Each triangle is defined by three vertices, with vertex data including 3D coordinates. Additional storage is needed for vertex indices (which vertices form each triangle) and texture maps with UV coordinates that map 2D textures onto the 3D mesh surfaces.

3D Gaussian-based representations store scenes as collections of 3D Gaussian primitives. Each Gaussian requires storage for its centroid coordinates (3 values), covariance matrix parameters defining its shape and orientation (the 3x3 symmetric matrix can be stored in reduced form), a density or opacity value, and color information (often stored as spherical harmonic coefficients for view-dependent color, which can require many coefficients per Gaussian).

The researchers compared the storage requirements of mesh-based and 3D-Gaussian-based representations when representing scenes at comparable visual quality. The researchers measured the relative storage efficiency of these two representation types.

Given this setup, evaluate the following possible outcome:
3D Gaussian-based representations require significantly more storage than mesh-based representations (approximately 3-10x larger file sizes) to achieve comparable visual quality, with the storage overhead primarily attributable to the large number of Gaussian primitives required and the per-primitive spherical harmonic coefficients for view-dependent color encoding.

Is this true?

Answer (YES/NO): NO